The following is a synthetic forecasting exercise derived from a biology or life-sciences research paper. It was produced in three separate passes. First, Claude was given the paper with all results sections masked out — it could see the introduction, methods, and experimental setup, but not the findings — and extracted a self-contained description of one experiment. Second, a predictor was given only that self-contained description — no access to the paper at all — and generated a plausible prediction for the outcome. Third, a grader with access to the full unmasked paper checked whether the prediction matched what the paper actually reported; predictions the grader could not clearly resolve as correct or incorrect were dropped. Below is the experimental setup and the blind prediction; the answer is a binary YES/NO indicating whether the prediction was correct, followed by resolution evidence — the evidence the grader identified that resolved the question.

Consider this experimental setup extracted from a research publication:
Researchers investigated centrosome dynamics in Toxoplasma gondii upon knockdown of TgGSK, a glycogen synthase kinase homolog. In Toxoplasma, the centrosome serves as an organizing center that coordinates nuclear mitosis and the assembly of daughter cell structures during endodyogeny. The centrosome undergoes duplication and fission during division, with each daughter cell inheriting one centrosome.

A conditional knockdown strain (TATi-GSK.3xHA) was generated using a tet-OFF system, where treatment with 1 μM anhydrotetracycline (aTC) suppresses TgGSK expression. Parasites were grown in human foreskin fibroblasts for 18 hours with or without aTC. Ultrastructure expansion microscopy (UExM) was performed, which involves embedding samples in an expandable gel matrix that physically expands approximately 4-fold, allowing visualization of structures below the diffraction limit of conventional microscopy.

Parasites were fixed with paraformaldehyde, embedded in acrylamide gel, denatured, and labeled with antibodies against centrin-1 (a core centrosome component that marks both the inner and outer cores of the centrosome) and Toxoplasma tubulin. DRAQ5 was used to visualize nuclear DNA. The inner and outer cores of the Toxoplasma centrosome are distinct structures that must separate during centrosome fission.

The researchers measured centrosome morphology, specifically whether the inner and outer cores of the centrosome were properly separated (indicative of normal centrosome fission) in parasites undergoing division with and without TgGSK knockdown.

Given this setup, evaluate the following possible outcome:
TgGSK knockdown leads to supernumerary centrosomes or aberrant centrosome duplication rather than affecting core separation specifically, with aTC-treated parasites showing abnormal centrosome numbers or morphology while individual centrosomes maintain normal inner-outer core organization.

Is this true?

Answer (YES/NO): NO